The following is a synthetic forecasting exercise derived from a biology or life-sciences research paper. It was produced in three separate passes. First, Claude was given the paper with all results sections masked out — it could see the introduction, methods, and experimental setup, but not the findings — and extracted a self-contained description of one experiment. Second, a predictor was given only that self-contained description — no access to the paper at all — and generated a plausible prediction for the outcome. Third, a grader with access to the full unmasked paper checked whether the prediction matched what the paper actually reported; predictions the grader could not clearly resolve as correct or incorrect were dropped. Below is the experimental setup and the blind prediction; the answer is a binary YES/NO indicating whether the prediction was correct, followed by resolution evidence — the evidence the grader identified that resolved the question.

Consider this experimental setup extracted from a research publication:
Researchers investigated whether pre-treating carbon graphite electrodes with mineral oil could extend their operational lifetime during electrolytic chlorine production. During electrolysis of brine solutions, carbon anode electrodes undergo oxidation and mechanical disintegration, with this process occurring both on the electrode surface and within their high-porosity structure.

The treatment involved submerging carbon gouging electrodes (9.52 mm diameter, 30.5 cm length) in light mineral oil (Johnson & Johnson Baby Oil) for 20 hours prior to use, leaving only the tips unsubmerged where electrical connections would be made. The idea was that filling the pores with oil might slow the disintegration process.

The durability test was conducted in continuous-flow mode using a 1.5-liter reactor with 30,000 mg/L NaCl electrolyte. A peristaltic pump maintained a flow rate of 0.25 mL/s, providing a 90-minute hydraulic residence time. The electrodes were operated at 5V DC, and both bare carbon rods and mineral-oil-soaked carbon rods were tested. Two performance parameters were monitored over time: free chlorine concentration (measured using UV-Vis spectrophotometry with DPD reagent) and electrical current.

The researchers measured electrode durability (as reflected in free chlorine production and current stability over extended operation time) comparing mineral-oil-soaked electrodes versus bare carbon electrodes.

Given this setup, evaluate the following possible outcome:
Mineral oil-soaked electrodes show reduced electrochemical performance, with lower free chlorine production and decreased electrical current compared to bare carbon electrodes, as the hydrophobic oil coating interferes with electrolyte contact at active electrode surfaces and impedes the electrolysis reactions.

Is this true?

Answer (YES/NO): NO